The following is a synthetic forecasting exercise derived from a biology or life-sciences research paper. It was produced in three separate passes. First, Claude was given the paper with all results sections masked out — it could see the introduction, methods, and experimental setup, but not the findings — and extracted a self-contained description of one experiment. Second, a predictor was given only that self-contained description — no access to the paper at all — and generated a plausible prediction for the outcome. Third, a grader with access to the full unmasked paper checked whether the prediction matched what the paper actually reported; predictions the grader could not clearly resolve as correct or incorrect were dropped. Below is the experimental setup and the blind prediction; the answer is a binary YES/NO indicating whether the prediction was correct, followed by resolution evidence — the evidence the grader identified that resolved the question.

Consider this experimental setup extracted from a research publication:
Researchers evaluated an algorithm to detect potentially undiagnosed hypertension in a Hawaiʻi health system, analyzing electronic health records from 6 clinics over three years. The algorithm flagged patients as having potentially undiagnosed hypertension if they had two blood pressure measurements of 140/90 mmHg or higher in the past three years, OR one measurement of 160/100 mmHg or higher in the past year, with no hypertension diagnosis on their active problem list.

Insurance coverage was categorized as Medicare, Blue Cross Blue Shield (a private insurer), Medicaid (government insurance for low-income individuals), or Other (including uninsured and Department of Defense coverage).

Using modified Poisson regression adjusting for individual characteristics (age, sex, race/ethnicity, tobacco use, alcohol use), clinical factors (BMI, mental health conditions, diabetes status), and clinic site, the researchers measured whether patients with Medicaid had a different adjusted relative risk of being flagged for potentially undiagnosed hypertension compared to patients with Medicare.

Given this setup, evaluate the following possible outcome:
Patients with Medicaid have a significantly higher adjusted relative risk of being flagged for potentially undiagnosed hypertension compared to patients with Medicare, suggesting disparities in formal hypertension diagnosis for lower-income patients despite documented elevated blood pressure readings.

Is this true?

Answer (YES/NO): YES